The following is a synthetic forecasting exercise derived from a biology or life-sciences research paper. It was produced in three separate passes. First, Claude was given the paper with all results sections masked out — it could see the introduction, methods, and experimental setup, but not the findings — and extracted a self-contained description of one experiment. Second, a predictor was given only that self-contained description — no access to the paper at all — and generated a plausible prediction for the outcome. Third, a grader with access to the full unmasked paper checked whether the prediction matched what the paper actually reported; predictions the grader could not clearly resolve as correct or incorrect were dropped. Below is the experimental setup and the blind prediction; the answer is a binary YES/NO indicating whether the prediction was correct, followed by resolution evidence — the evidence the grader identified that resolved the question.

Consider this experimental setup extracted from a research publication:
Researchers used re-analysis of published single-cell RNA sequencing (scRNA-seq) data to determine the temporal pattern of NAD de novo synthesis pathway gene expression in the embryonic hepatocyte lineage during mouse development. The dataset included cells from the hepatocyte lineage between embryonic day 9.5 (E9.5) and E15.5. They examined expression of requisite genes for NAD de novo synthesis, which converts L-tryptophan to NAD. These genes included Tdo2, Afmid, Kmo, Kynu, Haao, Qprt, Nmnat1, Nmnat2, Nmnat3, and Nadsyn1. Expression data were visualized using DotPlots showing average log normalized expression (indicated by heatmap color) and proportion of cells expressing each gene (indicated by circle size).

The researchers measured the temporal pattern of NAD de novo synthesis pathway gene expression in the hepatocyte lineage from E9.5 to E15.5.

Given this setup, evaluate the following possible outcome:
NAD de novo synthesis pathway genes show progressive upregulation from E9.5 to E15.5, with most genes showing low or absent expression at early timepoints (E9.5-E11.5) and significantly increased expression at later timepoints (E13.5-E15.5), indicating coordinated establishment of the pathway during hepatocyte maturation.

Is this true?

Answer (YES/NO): YES